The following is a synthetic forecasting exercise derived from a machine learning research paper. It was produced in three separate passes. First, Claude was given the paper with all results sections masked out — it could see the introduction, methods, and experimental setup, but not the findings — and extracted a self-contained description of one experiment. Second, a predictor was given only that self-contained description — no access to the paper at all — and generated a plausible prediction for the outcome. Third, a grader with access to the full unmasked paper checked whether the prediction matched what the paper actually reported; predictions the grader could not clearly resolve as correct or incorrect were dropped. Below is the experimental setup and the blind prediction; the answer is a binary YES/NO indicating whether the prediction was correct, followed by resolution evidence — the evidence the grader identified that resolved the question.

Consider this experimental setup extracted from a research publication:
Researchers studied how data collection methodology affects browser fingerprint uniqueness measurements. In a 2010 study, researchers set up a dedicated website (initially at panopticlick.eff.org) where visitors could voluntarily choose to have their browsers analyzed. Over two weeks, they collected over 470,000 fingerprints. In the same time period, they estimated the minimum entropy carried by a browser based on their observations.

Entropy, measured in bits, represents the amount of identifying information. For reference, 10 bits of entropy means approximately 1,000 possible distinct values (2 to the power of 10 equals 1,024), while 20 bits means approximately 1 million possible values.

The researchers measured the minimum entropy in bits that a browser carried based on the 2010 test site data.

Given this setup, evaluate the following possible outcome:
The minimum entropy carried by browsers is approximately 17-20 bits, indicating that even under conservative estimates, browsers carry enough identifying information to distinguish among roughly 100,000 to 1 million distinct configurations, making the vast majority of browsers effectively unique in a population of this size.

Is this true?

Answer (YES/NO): YES